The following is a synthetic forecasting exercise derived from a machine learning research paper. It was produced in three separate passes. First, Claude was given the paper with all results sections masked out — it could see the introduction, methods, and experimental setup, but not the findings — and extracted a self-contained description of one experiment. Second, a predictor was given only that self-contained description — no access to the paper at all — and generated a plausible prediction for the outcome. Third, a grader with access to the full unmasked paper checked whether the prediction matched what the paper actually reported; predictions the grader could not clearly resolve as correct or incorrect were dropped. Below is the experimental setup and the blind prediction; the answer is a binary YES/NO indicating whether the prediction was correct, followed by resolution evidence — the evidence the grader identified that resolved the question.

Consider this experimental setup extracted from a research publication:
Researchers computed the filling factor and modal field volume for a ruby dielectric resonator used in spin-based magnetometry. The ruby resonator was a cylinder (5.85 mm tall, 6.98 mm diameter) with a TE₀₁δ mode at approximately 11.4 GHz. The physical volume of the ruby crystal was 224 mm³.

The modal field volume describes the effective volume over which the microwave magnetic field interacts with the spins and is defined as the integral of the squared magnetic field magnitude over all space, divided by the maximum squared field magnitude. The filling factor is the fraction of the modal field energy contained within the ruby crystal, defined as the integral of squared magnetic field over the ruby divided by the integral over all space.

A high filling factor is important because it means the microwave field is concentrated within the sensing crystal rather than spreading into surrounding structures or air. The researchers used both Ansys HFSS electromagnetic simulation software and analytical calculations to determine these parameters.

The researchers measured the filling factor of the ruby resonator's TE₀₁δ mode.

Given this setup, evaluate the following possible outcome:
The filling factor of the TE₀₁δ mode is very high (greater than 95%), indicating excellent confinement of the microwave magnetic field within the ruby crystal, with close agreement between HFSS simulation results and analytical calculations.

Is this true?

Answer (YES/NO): NO